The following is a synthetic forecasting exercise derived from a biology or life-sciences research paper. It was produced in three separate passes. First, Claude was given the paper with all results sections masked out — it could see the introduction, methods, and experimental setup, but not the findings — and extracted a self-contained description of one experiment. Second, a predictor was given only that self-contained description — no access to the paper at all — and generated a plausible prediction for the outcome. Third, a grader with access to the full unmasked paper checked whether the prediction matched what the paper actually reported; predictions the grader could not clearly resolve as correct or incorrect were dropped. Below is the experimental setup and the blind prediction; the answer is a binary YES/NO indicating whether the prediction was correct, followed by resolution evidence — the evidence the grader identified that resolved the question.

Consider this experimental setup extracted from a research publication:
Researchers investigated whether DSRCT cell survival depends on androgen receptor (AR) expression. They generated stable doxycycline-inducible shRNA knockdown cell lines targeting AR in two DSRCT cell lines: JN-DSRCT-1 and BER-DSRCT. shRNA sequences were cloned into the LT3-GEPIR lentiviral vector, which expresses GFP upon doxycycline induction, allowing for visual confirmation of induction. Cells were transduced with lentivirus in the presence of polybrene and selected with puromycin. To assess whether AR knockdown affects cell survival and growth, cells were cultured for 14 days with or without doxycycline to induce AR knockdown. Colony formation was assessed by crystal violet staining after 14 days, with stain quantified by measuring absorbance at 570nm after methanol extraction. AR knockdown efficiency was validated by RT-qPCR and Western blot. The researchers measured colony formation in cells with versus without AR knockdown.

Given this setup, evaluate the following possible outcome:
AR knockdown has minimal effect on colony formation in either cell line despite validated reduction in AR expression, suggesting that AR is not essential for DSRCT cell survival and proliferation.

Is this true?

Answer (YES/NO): YES